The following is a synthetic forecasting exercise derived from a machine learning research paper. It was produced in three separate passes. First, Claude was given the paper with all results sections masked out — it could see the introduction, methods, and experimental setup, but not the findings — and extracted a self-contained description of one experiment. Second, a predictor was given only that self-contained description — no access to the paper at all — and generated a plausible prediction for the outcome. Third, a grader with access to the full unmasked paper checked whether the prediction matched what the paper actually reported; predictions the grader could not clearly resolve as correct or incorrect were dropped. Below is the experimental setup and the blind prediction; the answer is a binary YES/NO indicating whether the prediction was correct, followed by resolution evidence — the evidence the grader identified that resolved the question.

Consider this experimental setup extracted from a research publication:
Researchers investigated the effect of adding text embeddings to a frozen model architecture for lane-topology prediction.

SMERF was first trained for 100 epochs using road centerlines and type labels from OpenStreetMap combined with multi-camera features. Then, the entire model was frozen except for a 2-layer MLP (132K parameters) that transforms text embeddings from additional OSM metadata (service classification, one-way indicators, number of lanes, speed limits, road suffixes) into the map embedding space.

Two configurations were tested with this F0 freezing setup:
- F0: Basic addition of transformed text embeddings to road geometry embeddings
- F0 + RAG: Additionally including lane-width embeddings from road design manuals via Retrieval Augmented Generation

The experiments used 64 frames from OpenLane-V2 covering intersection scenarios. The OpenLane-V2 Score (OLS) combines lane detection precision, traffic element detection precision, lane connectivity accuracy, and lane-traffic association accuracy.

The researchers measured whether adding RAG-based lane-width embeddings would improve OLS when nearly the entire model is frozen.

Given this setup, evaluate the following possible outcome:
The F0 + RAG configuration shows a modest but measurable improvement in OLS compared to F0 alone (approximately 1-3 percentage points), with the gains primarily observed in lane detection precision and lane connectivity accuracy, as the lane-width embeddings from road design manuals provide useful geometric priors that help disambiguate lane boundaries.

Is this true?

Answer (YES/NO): NO